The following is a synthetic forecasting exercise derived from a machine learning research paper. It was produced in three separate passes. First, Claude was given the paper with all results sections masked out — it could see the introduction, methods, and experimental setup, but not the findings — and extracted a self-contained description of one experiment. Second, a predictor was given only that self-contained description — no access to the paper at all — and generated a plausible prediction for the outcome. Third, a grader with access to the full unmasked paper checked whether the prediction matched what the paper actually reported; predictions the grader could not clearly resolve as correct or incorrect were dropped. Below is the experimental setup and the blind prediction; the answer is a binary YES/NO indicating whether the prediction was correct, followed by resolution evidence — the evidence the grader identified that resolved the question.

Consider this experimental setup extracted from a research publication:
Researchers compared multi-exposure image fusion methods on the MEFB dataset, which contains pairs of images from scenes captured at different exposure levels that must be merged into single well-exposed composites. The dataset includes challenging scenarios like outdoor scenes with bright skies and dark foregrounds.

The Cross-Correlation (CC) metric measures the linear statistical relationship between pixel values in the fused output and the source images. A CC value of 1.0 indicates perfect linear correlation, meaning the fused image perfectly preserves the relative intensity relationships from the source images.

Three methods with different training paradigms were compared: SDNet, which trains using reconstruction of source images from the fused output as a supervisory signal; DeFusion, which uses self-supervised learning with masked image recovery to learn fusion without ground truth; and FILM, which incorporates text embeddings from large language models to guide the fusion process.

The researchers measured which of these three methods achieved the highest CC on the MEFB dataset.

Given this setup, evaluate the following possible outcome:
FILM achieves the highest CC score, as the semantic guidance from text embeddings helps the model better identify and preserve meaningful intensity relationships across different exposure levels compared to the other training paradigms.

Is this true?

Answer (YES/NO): NO